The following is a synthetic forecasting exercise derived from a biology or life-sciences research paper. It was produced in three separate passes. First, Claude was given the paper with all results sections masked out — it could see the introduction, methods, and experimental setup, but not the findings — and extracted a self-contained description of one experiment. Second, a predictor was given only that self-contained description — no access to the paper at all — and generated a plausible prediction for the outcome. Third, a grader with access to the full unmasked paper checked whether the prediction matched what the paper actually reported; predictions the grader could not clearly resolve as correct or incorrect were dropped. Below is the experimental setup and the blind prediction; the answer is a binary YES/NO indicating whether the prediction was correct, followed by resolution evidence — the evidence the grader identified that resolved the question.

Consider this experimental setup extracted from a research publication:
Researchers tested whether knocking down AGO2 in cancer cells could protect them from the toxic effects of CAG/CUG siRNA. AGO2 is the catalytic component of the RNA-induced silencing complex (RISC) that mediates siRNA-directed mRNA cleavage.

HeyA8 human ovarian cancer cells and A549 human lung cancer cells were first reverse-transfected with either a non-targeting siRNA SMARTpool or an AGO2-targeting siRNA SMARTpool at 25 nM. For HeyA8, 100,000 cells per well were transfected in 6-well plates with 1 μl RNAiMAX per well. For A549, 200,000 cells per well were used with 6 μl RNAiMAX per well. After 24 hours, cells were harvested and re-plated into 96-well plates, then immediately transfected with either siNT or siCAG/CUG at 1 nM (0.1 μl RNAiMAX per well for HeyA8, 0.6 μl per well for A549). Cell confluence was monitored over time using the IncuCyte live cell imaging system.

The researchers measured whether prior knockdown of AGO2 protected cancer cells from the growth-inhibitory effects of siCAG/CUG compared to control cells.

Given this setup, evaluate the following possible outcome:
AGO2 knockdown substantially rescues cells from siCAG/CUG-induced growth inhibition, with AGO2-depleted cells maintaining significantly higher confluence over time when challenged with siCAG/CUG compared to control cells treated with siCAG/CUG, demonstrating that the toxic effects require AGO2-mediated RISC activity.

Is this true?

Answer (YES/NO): YES